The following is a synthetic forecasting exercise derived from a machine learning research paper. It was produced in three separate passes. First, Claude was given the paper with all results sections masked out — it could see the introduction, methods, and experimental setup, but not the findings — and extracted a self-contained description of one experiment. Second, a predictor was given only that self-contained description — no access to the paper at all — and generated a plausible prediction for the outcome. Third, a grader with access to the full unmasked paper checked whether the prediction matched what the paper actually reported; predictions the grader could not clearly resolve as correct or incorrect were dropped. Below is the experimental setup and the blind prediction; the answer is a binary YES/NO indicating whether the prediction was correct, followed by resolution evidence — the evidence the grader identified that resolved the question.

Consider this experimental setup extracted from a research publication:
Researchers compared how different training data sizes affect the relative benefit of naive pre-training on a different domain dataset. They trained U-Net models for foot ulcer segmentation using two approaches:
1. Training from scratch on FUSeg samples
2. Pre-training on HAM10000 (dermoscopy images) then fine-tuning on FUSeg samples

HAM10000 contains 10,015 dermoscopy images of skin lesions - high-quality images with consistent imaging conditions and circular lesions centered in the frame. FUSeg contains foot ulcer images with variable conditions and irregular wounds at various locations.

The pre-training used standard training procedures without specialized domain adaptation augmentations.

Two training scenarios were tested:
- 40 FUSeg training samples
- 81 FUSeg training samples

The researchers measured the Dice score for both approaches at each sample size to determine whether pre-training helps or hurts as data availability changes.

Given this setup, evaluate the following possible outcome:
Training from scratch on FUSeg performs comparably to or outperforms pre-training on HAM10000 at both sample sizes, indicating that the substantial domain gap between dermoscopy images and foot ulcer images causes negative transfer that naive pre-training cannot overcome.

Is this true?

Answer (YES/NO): YES